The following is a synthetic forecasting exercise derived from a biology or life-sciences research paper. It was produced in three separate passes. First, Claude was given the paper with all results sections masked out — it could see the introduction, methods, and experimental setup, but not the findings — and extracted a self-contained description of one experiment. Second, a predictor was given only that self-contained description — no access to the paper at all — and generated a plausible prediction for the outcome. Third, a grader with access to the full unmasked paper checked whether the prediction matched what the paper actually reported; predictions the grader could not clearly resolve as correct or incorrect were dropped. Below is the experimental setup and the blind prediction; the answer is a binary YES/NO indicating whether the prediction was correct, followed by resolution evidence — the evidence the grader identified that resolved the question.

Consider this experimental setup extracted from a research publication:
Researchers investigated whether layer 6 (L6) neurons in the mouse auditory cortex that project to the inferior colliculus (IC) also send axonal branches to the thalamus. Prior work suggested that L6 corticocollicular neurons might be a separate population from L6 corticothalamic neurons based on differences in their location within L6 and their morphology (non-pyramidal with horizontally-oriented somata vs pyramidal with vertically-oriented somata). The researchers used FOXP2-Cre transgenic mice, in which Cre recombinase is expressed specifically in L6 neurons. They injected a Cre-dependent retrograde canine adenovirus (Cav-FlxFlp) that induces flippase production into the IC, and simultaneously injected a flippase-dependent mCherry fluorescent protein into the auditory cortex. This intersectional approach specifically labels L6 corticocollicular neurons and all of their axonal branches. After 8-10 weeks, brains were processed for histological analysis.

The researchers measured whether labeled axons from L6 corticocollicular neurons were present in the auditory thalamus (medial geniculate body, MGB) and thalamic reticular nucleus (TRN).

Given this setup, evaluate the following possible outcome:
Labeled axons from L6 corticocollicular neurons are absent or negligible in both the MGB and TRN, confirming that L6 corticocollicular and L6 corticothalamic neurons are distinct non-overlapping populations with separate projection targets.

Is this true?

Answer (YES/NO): NO